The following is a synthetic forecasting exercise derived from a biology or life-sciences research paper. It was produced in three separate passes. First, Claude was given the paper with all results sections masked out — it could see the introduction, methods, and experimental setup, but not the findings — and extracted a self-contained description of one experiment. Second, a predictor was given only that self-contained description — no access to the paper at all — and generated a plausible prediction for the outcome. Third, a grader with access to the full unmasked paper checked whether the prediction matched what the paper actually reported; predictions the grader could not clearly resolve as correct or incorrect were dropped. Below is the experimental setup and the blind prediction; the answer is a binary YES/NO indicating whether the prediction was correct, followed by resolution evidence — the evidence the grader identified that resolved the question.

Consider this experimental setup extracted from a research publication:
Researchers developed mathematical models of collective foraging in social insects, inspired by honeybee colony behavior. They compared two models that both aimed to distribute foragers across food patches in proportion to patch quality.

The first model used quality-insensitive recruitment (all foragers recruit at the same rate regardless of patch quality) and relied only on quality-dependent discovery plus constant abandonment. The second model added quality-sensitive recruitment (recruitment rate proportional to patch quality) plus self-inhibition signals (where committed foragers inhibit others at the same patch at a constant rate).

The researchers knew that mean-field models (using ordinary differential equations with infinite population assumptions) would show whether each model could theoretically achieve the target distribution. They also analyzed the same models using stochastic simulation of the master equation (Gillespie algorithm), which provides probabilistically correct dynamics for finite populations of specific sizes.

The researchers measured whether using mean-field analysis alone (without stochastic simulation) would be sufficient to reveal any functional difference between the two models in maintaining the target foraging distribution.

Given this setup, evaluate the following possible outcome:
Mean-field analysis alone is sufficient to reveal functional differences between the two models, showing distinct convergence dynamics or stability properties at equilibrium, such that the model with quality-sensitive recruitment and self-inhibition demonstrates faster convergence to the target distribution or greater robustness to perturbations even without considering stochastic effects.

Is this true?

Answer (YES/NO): NO